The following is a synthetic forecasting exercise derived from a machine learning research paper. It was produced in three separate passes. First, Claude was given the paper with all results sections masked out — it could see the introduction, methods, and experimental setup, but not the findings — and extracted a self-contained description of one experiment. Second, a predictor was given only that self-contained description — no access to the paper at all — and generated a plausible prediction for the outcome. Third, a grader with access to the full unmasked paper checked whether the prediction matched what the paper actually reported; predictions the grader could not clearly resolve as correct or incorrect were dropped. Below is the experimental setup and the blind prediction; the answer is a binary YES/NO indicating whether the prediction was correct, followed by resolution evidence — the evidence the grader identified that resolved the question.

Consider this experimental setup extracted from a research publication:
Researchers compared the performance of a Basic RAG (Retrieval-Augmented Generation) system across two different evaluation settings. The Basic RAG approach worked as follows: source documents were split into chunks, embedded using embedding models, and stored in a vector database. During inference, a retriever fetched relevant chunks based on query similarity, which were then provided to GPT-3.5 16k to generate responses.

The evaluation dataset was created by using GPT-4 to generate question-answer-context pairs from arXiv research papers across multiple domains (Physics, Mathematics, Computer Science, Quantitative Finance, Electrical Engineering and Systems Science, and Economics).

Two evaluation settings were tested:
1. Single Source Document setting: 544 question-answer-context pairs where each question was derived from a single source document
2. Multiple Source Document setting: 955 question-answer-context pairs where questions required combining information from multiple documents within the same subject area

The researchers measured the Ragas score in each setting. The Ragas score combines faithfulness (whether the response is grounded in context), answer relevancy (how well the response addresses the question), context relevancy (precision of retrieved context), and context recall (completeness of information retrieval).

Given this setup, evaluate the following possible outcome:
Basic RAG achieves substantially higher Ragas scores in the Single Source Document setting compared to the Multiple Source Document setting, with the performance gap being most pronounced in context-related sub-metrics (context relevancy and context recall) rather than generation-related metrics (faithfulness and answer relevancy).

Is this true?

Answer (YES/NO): NO